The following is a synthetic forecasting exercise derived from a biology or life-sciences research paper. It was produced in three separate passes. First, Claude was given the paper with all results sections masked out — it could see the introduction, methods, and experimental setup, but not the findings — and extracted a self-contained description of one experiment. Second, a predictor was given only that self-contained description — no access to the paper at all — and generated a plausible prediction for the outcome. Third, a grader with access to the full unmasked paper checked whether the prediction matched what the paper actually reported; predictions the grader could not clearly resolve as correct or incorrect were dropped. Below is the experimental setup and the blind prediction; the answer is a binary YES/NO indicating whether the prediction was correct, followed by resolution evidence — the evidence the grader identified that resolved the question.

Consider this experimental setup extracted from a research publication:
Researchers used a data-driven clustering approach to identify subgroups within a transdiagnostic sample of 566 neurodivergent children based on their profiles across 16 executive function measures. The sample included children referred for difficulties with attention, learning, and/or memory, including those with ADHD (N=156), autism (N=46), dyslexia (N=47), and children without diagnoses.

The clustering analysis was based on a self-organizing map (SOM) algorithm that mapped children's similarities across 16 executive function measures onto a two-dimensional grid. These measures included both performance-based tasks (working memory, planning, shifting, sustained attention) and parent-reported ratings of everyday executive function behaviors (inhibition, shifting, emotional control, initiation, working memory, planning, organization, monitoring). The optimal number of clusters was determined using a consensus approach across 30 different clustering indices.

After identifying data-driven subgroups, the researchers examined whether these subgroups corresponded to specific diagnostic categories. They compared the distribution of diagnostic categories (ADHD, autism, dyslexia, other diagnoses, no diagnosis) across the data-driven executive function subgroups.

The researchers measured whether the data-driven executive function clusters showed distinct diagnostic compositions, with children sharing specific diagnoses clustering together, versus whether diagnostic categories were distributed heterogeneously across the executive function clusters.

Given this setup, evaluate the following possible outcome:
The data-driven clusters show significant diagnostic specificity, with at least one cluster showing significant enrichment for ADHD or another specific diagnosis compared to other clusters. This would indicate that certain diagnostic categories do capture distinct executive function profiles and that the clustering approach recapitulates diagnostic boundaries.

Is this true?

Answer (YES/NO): NO